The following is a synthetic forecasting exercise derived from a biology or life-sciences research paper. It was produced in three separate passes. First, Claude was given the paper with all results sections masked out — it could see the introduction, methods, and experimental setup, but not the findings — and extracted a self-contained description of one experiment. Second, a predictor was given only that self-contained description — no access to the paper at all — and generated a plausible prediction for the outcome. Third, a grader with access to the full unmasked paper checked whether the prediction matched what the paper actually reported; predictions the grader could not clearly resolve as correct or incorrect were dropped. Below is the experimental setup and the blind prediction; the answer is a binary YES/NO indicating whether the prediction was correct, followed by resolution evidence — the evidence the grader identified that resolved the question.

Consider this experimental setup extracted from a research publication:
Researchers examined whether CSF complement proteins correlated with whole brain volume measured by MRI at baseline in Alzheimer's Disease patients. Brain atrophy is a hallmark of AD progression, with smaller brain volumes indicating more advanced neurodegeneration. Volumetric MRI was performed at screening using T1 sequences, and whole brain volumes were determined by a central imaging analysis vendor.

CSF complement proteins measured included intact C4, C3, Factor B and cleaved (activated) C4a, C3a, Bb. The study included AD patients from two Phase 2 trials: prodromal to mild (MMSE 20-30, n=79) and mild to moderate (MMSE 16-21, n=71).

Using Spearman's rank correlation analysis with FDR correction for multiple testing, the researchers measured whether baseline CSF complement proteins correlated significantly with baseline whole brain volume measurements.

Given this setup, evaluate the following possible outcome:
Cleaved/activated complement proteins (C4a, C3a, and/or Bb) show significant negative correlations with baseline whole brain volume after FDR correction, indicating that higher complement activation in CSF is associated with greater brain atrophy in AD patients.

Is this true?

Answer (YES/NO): NO